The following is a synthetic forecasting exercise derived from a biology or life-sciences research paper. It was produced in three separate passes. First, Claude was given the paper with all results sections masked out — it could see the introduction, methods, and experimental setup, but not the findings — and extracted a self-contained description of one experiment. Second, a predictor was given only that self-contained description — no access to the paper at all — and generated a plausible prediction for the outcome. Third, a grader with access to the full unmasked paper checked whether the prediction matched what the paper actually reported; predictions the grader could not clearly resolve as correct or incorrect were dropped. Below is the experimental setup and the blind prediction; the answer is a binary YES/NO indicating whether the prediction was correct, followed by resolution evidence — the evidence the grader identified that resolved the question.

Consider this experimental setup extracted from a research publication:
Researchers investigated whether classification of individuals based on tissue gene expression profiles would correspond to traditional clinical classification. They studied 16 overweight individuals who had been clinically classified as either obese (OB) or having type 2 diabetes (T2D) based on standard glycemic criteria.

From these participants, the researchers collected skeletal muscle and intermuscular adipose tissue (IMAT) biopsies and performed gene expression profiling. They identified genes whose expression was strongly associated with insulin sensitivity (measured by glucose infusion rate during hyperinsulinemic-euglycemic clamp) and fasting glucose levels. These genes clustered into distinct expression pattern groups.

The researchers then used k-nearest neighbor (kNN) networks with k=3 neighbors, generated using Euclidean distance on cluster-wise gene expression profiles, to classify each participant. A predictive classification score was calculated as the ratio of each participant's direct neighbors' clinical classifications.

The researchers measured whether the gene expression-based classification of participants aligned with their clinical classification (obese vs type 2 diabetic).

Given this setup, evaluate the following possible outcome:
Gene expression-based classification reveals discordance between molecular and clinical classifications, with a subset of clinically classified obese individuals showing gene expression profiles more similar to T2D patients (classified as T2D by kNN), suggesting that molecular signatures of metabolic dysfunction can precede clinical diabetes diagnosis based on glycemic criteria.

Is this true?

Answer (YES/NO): YES